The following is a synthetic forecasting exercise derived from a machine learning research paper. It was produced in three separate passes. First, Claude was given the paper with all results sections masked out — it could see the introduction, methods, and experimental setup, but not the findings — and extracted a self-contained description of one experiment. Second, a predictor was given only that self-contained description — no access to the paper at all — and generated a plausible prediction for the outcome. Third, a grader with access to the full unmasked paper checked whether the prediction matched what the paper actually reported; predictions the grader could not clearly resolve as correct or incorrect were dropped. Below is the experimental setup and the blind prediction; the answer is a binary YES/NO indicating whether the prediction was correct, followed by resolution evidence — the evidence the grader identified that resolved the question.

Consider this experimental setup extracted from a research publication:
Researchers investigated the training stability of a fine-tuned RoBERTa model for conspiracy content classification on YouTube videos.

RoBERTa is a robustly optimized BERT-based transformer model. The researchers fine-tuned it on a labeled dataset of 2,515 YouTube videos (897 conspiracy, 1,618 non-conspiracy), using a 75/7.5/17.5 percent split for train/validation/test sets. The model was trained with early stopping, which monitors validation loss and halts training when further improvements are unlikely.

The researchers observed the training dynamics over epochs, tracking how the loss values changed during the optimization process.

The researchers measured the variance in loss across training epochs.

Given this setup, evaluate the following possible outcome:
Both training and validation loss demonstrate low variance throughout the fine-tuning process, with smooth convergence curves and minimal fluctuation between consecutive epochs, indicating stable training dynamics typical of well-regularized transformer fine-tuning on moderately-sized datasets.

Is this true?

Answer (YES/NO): NO